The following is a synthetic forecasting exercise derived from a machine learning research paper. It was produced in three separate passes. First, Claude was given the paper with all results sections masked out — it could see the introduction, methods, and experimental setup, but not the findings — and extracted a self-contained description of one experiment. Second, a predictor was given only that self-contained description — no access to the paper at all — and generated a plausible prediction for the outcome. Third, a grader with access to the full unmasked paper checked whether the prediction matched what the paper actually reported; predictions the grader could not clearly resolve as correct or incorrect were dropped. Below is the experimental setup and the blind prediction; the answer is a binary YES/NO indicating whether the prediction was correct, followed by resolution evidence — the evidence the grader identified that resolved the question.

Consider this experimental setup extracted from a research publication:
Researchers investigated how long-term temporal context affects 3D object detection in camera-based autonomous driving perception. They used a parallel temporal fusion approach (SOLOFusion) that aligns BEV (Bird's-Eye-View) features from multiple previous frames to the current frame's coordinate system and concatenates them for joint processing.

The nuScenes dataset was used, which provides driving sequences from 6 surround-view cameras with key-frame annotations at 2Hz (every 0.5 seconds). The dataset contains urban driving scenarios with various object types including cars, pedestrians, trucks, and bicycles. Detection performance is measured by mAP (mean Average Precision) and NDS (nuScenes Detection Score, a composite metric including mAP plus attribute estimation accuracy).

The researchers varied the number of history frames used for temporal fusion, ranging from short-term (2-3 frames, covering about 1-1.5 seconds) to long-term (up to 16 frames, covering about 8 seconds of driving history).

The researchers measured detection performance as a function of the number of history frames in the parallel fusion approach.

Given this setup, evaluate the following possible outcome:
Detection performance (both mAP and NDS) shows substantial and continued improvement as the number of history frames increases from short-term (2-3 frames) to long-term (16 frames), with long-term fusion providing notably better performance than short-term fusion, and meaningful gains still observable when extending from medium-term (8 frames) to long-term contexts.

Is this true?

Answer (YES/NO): YES